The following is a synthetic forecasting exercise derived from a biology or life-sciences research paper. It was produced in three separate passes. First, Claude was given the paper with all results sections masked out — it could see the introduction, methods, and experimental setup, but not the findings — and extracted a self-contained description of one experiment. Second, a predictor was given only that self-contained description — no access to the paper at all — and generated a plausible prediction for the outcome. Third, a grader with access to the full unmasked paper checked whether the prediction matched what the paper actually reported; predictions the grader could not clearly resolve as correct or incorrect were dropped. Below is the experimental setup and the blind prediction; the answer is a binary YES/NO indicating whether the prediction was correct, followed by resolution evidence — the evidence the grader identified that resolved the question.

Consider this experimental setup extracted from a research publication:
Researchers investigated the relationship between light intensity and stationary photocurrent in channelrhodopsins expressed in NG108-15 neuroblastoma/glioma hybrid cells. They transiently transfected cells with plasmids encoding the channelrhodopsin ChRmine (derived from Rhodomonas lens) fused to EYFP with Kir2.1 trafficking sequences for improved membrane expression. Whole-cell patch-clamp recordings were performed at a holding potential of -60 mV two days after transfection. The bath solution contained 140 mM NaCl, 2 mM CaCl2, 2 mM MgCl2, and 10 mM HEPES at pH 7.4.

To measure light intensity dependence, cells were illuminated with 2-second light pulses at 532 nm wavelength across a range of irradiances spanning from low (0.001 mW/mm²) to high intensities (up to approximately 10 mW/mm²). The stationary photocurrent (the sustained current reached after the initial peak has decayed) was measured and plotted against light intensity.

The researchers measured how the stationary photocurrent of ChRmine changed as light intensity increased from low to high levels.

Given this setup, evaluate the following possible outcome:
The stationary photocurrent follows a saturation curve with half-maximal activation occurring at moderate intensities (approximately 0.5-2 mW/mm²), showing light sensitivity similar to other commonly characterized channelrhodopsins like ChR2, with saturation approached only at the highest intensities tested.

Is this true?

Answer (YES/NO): NO